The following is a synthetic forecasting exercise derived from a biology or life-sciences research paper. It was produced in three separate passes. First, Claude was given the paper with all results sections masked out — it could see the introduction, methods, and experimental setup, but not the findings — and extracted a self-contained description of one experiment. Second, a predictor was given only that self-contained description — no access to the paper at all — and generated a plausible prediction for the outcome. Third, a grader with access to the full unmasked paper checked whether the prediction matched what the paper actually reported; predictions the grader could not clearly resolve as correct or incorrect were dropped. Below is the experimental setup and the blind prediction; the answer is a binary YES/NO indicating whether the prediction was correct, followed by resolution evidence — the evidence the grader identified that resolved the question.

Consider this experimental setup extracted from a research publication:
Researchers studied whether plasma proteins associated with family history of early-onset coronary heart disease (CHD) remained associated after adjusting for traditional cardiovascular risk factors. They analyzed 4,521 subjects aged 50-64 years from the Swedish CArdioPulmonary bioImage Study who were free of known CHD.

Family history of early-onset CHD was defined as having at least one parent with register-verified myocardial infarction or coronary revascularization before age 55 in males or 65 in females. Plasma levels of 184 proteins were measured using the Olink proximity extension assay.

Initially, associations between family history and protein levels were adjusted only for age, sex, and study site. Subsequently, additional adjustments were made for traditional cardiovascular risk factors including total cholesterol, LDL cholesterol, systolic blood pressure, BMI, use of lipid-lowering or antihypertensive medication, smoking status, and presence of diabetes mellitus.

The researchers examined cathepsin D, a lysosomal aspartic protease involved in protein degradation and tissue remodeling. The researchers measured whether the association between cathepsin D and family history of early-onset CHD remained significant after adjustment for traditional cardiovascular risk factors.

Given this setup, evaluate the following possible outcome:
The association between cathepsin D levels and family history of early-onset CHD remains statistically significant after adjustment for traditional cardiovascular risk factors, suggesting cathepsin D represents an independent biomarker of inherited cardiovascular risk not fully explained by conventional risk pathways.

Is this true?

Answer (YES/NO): YES